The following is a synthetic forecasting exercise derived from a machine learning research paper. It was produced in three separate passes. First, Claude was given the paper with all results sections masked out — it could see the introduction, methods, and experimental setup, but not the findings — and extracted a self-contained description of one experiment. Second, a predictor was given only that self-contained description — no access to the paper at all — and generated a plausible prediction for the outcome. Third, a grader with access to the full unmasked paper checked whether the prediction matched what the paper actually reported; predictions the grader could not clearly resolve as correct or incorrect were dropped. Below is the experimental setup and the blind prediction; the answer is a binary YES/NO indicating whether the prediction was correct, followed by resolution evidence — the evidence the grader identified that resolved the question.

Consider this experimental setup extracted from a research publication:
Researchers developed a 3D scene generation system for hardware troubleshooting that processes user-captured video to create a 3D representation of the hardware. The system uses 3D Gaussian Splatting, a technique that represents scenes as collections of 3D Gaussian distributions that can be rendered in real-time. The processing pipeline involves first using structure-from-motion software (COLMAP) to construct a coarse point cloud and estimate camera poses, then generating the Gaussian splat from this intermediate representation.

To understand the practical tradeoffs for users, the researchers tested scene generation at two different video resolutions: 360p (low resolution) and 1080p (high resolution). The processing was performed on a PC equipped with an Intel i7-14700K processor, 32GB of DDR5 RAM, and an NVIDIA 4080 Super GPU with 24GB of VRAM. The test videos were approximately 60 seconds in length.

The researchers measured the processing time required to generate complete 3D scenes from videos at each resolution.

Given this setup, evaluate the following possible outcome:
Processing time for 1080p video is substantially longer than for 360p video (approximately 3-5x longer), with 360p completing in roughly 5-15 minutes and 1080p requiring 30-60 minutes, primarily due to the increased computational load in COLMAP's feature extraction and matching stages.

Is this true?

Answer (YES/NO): NO